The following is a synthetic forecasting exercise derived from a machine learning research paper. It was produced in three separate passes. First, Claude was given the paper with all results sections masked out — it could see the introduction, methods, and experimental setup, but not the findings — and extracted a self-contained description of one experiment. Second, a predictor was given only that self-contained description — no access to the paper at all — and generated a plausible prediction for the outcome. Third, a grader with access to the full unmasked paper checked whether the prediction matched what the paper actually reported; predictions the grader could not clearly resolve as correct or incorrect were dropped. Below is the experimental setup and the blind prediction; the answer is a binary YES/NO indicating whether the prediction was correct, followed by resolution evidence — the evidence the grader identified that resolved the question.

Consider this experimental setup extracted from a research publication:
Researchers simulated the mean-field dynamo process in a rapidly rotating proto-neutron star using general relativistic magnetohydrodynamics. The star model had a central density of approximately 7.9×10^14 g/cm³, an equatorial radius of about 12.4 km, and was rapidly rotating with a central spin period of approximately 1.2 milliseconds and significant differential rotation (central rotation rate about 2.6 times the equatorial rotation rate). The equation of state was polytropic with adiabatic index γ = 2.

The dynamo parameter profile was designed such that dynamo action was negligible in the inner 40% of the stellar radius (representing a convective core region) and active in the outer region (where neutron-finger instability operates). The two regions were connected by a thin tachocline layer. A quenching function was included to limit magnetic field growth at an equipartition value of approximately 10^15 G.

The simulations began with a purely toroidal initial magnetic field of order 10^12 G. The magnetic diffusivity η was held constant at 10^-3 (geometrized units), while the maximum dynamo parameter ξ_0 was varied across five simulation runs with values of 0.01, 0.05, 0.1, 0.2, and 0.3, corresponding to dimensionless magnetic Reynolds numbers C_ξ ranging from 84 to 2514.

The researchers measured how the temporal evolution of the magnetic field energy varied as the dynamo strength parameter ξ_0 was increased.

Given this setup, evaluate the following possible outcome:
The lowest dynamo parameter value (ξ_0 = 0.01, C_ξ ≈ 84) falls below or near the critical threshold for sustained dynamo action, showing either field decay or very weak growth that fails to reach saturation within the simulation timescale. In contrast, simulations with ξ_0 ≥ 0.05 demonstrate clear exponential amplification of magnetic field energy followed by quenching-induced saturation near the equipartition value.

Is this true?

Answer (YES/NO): NO